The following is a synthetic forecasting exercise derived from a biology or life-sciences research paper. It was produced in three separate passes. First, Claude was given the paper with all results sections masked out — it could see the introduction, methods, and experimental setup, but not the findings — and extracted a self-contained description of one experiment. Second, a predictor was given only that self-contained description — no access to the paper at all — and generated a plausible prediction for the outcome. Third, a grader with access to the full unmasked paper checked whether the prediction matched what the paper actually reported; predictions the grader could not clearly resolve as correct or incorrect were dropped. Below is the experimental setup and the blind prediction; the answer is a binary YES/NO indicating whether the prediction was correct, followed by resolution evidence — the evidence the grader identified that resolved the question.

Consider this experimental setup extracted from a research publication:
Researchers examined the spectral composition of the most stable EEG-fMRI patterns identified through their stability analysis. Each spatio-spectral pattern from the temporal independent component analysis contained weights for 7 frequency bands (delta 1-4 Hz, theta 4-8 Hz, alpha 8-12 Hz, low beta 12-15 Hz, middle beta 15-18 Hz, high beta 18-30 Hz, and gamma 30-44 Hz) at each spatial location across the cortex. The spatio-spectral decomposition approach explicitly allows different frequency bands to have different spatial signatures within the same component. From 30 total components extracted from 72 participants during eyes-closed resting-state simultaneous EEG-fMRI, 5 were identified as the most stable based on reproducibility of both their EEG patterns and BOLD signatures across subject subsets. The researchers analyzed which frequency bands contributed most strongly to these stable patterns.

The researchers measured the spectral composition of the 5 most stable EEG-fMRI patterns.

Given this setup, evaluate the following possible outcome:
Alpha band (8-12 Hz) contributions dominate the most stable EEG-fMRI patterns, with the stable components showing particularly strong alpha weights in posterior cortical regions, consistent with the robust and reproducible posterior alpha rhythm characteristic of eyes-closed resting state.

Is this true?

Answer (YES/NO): NO